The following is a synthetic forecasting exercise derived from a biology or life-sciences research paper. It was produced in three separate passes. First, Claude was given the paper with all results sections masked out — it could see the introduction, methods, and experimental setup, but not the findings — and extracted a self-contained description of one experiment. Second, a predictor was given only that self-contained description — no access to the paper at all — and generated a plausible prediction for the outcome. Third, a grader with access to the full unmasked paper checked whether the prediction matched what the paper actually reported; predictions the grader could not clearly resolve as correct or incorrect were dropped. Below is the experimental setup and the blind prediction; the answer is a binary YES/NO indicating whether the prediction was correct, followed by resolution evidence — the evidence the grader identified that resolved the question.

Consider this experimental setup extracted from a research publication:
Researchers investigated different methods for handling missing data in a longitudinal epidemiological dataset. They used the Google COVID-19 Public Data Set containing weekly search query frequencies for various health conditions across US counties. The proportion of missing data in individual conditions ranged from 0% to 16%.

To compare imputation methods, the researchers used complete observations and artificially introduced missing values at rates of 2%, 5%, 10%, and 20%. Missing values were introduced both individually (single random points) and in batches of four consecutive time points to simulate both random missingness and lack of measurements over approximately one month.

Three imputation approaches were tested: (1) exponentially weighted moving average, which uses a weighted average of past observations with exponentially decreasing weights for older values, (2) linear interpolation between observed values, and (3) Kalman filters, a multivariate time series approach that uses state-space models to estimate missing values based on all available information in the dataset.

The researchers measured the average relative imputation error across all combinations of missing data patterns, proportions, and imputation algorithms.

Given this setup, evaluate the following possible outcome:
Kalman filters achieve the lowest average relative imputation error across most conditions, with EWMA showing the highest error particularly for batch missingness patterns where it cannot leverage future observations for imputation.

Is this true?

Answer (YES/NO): NO